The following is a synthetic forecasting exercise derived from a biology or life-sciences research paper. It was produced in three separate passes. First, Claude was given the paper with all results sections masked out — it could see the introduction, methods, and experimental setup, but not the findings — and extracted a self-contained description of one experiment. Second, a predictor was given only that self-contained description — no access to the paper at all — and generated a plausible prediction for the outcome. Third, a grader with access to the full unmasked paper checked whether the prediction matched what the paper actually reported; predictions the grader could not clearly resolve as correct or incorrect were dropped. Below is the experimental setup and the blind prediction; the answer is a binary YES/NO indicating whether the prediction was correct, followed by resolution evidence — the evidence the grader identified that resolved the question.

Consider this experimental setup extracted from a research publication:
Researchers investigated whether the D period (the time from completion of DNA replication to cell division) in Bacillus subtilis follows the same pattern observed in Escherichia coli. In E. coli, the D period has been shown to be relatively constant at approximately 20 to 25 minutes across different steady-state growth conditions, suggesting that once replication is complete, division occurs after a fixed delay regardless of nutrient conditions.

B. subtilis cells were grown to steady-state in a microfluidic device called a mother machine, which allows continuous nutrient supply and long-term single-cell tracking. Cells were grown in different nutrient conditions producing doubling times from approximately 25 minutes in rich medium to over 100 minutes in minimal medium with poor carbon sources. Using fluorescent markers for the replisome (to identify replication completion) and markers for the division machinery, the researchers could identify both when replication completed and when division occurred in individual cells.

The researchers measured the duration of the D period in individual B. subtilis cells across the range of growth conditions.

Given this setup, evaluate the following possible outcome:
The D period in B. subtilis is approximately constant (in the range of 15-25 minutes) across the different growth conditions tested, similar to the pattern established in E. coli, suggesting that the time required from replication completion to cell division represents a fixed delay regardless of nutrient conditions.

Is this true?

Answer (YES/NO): NO